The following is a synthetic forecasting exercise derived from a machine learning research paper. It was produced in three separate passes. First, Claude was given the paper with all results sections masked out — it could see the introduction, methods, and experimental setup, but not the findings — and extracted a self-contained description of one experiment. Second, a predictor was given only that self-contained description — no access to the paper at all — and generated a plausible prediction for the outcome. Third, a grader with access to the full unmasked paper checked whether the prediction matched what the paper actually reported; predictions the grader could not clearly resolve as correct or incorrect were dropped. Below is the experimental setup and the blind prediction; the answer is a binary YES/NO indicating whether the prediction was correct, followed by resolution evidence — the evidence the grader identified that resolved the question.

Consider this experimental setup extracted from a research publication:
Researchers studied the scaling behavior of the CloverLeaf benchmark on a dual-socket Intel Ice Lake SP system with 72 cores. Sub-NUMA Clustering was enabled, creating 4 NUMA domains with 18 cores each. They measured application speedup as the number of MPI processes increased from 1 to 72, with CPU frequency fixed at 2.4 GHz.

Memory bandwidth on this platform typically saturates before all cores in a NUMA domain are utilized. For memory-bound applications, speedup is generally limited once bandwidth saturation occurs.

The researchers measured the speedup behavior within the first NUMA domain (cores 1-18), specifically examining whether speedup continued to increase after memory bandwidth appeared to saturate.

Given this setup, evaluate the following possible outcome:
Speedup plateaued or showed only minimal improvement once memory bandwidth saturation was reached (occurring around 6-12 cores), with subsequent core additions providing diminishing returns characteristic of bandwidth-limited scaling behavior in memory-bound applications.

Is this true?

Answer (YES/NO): NO